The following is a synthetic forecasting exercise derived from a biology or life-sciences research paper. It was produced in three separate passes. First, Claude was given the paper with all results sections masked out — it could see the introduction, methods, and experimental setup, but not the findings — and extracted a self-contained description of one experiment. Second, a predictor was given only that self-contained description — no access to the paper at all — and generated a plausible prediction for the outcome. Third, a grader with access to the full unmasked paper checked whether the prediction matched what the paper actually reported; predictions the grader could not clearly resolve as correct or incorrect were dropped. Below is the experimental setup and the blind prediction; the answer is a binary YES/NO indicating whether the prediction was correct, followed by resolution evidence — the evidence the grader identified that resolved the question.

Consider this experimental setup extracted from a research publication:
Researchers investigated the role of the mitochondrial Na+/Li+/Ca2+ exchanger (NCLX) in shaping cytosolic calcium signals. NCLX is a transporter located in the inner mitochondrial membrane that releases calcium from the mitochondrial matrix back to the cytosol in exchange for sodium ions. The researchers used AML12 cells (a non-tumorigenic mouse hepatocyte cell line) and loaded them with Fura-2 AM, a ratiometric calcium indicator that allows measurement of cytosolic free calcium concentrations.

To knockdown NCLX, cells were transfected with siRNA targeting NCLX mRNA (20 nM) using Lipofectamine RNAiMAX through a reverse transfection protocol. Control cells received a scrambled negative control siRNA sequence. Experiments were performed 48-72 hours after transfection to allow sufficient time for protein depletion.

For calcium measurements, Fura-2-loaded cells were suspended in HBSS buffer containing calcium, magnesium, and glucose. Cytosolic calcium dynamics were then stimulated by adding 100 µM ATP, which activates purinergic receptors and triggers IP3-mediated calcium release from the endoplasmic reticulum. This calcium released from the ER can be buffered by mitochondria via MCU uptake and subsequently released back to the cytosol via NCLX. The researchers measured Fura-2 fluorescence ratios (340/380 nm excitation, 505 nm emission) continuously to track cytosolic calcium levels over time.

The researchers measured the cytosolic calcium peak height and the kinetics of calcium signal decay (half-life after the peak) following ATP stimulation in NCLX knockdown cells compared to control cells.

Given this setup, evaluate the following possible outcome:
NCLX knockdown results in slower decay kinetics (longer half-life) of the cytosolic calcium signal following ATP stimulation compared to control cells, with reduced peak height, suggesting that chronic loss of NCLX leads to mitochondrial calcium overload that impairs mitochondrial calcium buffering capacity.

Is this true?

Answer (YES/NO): YES